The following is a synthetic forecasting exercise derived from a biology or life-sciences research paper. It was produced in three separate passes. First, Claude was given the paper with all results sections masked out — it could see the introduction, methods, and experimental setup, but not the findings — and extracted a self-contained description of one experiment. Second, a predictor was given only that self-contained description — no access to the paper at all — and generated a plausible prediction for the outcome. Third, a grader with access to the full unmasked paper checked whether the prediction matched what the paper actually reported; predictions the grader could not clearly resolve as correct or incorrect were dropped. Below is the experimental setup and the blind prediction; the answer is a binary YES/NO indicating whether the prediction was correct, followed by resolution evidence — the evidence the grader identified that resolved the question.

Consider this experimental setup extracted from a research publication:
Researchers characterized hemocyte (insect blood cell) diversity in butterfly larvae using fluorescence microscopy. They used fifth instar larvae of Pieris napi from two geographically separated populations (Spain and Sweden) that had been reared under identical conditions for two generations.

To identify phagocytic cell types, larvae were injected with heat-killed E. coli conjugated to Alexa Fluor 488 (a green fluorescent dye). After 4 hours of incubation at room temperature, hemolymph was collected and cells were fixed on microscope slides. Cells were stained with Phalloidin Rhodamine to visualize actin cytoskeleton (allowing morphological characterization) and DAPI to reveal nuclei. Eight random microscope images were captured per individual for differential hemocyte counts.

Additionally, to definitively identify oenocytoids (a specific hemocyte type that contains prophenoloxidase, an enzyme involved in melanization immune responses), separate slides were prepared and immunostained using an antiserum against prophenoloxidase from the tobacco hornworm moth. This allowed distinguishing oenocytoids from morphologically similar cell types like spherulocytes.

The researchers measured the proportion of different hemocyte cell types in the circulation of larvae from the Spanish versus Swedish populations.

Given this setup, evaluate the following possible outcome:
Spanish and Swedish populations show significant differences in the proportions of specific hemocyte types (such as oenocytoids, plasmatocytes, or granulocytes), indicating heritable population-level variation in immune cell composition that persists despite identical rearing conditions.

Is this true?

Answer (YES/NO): YES